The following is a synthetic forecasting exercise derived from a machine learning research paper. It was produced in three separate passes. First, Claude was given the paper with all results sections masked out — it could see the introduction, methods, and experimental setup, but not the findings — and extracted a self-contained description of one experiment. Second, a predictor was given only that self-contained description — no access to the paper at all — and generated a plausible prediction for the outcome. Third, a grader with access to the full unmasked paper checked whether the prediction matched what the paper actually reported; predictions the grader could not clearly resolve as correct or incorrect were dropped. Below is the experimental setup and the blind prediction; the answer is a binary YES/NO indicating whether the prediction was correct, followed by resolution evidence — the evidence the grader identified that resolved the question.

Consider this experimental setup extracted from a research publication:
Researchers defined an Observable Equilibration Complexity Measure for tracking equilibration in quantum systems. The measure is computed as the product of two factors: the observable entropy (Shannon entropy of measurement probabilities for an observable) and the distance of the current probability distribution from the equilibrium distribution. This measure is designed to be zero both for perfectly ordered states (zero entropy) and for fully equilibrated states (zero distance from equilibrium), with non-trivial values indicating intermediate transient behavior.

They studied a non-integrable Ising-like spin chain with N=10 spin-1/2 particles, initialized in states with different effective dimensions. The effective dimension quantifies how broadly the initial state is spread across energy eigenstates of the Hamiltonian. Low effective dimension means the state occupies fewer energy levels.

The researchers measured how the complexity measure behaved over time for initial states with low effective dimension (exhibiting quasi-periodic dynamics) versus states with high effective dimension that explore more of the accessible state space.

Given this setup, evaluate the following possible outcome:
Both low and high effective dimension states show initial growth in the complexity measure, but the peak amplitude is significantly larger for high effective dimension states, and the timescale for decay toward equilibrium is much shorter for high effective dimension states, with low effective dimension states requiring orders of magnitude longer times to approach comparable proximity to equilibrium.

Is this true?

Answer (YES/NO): NO